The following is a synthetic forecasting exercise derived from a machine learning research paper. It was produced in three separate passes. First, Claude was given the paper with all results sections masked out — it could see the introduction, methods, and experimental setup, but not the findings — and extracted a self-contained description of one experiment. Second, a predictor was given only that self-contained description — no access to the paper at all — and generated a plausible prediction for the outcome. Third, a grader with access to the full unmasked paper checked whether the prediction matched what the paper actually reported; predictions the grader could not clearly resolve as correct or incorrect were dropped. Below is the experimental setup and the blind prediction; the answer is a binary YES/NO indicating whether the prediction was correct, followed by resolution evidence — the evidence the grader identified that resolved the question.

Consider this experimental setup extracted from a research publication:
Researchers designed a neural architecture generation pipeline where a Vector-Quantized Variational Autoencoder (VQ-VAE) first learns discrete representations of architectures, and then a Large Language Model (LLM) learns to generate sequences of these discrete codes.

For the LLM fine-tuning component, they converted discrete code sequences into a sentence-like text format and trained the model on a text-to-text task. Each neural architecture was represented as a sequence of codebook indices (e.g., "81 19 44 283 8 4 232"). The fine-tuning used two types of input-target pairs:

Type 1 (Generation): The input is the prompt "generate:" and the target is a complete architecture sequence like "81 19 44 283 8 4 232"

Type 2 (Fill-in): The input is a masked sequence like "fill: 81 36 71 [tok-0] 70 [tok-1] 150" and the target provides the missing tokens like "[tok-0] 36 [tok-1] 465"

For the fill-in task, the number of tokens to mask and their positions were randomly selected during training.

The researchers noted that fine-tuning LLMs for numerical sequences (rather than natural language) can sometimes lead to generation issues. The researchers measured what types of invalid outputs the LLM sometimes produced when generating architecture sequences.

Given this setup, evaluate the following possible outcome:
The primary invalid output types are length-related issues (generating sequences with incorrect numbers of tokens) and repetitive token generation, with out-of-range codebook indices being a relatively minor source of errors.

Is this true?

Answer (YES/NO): NO